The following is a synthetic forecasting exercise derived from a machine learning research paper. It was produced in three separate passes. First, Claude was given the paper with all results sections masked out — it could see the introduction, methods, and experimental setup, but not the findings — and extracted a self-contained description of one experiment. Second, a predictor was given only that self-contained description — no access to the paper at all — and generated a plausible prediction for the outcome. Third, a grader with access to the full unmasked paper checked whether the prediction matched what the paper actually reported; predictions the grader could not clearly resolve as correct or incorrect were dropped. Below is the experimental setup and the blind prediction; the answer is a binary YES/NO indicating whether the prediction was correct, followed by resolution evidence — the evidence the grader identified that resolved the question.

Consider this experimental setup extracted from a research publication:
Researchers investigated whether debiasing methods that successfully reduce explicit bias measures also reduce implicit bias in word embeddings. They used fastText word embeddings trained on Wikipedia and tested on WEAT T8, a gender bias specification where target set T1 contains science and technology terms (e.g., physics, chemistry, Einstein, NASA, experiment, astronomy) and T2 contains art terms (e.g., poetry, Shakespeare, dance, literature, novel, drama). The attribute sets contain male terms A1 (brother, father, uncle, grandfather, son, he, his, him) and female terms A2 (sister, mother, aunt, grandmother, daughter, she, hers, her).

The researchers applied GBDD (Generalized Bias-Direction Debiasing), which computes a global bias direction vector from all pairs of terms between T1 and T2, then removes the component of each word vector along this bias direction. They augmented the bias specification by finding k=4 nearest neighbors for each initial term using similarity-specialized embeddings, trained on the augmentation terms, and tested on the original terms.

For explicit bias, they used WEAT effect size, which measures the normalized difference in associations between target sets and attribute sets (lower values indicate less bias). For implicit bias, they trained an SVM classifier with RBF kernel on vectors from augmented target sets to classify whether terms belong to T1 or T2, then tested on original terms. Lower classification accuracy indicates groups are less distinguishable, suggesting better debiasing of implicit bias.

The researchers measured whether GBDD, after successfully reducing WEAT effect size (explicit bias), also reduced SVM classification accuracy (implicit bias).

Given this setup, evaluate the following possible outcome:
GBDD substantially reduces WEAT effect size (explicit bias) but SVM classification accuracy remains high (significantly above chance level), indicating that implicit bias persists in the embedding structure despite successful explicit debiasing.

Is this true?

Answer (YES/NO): NO